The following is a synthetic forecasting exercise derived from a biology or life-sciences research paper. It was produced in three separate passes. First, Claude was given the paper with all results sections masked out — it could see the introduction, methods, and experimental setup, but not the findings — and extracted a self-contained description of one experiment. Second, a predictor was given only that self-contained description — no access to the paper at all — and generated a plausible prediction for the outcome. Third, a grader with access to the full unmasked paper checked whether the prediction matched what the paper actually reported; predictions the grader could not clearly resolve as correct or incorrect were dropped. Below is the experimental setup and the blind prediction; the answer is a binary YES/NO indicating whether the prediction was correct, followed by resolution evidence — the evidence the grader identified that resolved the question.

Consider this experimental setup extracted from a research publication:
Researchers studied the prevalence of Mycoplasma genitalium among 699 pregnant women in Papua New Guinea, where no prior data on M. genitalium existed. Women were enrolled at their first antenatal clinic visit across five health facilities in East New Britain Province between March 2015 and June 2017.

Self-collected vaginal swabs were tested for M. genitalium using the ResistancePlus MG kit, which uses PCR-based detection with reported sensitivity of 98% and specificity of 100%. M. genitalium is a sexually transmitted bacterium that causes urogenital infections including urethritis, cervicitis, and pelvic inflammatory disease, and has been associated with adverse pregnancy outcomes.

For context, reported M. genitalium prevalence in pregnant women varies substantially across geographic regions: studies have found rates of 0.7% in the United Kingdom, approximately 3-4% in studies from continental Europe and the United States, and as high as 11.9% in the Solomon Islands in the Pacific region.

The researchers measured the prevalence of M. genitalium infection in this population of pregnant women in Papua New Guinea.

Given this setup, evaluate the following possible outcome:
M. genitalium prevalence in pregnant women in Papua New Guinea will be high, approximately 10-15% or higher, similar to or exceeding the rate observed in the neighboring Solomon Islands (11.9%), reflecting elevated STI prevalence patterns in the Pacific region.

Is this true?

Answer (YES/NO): YES